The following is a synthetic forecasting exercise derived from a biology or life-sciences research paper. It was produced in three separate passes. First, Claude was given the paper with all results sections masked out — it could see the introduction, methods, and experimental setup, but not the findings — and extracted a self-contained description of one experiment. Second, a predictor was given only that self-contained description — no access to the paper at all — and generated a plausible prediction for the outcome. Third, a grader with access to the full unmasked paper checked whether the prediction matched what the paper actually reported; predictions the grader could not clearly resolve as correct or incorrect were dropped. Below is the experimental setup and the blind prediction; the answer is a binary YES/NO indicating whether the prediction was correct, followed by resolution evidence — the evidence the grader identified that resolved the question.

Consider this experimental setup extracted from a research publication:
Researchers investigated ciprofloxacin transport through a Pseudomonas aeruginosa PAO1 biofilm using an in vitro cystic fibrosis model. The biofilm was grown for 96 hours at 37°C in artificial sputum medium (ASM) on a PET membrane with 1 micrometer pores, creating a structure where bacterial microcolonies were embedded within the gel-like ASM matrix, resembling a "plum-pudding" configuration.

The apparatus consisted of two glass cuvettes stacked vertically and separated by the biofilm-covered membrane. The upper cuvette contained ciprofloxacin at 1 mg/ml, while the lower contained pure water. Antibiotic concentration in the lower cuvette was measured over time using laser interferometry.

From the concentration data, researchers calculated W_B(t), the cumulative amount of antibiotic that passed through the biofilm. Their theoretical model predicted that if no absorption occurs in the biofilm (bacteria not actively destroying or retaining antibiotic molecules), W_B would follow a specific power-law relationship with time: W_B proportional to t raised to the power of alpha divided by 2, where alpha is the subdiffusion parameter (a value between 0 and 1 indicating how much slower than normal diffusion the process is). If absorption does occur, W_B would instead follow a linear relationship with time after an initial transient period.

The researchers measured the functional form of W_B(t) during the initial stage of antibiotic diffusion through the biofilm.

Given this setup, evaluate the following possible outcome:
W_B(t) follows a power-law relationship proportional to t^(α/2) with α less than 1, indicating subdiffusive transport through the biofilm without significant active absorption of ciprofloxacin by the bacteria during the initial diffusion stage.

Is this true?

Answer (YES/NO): YES